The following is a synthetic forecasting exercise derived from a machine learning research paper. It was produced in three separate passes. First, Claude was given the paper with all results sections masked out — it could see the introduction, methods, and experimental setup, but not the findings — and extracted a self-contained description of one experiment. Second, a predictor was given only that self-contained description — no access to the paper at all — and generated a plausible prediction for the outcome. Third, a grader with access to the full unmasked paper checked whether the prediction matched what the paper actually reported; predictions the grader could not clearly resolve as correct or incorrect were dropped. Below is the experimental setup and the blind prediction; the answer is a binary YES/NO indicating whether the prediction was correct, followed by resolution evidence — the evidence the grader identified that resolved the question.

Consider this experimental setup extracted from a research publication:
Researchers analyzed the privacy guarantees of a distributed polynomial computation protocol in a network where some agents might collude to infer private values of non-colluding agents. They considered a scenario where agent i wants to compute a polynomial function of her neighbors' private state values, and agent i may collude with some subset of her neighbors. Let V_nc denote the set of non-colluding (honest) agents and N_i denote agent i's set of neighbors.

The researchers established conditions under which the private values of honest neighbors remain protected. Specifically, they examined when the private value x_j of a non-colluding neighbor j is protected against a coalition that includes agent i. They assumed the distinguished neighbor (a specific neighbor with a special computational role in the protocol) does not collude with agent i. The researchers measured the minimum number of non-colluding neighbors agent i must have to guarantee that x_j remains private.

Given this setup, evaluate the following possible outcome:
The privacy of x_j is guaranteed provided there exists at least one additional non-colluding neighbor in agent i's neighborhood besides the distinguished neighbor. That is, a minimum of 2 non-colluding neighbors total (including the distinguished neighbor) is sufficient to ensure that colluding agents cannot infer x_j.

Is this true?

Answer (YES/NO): YES